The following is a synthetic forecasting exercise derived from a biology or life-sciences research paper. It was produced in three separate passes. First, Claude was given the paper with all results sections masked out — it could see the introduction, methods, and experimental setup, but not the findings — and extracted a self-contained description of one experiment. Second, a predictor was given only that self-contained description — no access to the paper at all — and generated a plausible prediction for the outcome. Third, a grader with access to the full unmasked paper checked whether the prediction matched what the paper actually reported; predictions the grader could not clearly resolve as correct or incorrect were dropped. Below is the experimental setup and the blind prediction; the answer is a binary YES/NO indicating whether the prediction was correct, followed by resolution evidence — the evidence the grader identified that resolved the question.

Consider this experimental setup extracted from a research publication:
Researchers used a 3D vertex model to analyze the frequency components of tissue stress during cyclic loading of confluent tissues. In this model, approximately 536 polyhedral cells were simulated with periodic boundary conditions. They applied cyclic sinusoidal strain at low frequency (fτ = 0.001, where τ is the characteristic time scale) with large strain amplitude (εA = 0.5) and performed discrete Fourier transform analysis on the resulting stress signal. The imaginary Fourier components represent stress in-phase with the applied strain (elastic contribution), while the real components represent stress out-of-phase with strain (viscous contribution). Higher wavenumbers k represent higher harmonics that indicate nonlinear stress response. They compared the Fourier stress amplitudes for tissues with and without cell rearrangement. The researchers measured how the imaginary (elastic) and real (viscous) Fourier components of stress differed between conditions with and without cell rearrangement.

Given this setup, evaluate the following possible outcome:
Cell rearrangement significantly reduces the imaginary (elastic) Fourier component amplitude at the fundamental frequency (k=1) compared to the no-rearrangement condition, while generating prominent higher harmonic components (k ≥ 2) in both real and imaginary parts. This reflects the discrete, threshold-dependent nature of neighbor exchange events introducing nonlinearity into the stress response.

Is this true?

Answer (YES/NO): NO